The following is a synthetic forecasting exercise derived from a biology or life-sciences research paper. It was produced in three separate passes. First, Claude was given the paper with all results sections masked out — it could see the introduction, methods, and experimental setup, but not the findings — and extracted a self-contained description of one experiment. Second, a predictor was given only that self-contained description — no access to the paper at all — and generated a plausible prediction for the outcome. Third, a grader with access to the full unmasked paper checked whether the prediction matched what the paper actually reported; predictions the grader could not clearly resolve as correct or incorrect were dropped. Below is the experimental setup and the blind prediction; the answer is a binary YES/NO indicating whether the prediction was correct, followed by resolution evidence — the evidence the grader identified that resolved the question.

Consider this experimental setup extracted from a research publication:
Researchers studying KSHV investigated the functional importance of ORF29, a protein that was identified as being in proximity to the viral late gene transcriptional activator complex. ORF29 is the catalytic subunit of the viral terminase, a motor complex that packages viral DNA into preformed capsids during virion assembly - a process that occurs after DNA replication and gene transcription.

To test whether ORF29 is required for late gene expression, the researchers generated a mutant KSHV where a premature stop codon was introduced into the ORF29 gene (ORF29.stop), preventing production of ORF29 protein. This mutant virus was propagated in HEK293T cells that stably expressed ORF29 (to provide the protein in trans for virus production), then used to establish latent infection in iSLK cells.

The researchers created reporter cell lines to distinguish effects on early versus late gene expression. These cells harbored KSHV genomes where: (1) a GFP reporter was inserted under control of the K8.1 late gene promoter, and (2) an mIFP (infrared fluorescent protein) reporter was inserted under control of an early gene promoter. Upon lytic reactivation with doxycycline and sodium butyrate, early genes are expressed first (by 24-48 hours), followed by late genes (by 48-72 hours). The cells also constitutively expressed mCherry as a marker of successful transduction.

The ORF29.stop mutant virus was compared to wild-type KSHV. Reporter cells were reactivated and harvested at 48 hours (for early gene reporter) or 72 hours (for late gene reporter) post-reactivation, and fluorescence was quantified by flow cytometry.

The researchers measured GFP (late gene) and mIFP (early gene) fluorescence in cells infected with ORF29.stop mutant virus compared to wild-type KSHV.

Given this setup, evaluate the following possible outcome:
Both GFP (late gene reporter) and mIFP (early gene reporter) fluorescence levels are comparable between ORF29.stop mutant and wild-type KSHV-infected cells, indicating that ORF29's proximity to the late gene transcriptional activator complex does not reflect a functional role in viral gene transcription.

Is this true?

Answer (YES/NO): NO